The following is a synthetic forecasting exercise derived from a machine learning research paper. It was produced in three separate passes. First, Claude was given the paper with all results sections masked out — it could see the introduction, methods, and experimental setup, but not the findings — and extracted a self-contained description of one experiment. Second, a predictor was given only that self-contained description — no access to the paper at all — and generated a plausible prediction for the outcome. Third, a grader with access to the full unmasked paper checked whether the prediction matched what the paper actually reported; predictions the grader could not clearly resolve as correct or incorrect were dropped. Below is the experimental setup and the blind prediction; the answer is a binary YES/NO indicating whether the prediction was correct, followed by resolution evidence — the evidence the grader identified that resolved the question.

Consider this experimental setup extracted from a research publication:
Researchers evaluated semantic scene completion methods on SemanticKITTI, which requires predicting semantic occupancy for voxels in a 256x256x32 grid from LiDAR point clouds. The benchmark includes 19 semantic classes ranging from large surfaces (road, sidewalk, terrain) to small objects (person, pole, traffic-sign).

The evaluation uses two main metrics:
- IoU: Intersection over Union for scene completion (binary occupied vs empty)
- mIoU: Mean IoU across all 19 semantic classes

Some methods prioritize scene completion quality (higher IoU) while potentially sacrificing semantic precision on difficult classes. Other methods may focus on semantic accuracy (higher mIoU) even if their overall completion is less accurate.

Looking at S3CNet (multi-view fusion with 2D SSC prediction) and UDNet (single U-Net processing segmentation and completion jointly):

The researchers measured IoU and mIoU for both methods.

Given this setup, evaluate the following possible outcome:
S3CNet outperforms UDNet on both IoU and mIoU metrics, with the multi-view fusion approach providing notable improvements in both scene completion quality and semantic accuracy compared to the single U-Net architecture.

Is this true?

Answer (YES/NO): NO